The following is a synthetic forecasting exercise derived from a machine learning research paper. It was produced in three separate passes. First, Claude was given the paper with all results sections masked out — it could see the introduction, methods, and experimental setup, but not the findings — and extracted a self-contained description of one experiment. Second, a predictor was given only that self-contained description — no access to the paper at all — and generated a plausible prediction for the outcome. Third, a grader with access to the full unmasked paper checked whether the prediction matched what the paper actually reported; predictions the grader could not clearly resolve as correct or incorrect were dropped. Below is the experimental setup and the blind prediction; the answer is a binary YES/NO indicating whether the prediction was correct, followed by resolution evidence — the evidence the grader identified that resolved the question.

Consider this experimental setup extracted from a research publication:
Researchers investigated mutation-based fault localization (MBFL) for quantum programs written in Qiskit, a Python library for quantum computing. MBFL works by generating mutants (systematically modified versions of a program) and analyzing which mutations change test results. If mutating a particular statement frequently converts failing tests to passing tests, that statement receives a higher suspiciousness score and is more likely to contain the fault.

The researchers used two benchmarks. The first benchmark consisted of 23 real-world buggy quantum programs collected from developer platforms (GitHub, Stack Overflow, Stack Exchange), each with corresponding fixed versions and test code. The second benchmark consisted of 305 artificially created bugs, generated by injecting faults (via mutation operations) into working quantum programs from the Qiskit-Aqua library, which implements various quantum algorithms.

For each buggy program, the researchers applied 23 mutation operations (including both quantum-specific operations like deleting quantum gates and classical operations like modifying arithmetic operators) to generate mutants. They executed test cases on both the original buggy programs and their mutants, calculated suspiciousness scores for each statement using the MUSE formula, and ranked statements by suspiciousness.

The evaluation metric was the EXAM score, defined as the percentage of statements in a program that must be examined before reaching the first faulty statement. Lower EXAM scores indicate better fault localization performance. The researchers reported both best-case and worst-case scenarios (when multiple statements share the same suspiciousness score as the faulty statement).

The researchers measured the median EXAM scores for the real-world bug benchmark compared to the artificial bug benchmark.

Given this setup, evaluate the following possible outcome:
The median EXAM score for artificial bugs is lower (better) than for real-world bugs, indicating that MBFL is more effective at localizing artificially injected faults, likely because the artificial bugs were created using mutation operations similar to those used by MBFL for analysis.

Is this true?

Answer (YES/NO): YES